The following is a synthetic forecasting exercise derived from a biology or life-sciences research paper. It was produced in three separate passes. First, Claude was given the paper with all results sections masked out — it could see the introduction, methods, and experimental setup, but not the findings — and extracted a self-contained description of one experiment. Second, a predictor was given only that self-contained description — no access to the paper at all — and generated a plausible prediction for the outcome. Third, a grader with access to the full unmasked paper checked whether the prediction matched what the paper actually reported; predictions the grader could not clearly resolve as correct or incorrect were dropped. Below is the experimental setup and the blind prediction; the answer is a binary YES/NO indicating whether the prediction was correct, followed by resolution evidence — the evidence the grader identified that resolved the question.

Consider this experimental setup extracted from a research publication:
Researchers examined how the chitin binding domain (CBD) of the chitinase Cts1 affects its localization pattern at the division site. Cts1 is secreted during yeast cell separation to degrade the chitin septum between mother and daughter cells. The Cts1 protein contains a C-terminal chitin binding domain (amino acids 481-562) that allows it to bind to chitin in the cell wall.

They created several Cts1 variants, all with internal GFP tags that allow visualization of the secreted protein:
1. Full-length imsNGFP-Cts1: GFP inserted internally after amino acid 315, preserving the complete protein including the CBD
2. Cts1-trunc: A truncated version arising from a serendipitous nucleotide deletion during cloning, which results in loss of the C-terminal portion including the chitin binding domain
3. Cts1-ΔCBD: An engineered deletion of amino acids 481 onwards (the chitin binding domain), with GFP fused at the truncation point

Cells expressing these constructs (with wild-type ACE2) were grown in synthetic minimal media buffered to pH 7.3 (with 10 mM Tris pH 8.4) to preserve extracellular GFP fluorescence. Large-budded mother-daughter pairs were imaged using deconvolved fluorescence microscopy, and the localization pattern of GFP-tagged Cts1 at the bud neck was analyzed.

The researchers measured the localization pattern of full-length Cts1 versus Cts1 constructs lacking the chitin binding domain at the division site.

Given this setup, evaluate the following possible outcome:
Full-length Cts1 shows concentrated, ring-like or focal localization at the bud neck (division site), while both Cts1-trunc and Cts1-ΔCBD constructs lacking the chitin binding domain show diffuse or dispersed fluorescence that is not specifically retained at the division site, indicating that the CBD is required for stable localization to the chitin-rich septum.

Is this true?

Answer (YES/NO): NO